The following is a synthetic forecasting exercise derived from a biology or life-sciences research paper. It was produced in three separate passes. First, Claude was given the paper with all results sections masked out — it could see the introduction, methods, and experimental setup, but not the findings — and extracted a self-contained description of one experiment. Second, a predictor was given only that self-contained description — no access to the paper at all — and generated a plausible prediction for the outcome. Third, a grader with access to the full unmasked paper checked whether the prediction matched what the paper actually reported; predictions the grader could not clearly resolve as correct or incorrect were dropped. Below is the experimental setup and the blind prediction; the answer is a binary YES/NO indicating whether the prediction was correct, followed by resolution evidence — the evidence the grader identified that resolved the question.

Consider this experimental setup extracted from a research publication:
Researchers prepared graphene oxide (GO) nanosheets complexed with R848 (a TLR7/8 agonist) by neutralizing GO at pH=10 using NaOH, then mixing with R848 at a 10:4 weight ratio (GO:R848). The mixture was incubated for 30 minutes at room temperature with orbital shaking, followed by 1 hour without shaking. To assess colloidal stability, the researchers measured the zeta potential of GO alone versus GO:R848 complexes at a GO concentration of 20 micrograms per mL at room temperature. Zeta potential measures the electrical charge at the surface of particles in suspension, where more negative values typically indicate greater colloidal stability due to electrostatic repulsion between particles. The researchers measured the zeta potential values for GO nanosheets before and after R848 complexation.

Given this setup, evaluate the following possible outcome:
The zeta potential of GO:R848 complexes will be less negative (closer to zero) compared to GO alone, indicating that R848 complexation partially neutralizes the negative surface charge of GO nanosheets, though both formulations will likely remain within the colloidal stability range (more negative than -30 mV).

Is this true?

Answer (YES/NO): NO